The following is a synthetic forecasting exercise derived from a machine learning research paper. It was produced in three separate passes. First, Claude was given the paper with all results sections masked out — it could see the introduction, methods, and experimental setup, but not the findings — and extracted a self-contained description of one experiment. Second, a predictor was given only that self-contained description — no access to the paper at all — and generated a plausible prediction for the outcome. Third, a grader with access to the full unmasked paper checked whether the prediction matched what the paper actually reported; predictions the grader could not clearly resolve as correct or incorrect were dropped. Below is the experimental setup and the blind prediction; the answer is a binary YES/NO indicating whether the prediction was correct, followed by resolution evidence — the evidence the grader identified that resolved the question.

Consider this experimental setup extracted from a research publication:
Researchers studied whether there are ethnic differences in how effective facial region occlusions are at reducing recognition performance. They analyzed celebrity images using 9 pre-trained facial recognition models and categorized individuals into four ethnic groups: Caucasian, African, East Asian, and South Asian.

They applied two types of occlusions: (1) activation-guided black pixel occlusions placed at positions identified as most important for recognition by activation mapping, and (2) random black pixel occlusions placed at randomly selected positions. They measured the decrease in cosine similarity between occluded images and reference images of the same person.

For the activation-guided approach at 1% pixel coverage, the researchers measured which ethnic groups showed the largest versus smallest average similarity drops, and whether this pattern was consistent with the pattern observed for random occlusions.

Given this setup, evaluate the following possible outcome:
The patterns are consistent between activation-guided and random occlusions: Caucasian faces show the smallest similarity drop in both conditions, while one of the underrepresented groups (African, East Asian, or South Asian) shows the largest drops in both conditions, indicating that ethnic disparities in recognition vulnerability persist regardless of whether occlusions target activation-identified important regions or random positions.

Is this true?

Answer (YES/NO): NO